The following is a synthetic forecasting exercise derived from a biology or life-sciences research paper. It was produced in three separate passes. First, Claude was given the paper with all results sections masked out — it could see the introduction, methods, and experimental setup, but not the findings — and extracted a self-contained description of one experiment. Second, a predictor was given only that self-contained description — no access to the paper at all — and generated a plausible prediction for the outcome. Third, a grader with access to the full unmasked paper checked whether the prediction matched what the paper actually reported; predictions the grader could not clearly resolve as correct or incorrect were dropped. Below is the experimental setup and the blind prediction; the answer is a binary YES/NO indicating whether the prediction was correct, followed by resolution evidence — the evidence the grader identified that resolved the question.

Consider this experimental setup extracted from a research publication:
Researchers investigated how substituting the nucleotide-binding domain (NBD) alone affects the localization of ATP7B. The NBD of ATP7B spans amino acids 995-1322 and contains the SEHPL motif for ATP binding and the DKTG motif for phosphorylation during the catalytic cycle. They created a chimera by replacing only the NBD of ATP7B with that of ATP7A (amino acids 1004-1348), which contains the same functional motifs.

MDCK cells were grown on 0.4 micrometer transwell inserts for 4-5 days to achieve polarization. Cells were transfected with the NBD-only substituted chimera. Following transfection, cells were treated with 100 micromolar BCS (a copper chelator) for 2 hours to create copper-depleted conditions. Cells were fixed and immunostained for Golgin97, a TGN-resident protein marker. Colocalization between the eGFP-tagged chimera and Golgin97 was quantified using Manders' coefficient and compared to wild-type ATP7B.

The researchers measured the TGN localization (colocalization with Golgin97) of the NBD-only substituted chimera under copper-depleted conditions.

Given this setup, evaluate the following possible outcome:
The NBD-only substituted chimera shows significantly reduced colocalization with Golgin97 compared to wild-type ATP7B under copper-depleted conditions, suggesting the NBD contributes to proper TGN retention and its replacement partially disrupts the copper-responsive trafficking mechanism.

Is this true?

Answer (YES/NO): NO